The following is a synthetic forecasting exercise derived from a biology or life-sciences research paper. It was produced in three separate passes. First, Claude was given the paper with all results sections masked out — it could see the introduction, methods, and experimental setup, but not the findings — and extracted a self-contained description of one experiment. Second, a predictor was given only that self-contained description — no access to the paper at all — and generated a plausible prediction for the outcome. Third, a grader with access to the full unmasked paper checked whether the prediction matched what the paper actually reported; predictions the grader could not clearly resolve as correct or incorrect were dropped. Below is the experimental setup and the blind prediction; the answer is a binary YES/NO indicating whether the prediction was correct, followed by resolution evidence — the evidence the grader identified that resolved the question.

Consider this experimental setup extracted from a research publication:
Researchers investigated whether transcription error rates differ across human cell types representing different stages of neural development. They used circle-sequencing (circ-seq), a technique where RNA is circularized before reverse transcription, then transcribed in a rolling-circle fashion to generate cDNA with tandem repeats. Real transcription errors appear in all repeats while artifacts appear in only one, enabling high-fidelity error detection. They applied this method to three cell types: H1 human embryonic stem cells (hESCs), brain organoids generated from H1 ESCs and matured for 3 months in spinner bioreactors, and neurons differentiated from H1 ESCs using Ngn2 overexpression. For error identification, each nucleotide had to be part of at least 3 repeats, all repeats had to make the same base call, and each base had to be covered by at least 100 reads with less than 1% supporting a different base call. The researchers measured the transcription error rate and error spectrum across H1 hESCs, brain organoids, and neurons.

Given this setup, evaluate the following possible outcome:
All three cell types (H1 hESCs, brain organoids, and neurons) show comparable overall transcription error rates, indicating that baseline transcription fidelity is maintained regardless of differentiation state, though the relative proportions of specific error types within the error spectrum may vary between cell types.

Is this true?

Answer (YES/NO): YES